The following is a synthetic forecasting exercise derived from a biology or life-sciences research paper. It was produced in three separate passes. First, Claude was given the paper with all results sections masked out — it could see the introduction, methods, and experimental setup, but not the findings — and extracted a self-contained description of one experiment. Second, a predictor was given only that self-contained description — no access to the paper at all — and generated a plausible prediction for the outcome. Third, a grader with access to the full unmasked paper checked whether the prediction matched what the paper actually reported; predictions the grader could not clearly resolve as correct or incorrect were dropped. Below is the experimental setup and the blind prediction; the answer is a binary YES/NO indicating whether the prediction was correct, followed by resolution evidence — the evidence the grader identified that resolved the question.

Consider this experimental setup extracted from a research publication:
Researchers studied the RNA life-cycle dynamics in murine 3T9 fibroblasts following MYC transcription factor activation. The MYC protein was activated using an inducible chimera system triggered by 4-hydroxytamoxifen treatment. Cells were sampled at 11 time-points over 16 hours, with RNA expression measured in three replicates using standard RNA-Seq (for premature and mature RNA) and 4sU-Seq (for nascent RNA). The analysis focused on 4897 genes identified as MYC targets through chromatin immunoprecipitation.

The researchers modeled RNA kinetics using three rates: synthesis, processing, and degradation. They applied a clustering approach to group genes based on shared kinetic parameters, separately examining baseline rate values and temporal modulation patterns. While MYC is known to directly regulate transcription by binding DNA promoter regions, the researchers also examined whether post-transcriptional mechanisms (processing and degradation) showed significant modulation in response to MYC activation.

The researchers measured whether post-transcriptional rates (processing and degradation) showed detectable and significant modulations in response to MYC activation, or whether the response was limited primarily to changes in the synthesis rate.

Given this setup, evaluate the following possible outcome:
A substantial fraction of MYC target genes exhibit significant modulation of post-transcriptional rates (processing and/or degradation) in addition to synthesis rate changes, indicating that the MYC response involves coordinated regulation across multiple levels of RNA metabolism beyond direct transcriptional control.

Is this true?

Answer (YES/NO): YES